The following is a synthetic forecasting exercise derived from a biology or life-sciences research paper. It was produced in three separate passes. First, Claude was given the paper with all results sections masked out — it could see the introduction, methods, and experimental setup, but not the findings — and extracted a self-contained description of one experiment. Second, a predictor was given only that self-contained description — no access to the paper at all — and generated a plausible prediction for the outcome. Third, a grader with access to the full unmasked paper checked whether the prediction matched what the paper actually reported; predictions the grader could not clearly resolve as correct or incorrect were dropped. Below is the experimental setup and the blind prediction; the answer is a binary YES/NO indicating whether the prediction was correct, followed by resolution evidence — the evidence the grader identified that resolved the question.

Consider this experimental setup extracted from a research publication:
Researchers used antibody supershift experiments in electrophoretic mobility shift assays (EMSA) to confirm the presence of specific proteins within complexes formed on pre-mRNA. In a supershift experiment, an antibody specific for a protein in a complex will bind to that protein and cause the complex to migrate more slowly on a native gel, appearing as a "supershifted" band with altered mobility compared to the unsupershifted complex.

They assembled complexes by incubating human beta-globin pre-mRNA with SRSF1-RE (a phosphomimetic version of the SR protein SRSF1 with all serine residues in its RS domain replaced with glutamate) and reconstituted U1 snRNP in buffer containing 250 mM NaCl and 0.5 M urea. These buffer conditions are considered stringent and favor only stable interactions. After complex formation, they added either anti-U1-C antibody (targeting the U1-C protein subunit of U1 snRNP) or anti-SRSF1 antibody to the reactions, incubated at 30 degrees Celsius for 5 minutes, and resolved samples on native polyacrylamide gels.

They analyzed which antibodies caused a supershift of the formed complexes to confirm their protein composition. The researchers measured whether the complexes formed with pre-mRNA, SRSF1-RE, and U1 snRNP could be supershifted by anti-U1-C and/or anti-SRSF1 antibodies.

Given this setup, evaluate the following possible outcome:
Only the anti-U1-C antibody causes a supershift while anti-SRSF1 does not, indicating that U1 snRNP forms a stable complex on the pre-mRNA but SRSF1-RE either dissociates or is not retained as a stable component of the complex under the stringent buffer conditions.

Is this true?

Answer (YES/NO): NO